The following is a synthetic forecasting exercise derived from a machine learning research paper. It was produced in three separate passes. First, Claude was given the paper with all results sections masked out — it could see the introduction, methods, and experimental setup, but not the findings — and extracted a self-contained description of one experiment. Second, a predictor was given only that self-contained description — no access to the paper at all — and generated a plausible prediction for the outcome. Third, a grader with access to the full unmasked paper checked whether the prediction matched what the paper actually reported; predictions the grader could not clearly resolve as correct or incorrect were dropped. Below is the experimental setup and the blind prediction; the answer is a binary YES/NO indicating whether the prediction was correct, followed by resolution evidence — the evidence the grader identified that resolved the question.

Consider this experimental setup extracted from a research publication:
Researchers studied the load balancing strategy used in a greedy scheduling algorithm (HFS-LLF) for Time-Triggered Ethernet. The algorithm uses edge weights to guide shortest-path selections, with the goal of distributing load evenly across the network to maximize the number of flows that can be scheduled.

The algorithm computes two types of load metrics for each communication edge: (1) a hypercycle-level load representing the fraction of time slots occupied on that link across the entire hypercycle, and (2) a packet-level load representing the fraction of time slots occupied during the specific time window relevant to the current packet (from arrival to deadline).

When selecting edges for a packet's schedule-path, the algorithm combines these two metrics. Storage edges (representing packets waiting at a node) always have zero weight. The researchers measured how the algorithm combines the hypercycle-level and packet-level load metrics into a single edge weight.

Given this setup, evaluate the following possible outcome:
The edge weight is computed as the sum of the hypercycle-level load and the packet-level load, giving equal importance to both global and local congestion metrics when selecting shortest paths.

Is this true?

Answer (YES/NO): YES